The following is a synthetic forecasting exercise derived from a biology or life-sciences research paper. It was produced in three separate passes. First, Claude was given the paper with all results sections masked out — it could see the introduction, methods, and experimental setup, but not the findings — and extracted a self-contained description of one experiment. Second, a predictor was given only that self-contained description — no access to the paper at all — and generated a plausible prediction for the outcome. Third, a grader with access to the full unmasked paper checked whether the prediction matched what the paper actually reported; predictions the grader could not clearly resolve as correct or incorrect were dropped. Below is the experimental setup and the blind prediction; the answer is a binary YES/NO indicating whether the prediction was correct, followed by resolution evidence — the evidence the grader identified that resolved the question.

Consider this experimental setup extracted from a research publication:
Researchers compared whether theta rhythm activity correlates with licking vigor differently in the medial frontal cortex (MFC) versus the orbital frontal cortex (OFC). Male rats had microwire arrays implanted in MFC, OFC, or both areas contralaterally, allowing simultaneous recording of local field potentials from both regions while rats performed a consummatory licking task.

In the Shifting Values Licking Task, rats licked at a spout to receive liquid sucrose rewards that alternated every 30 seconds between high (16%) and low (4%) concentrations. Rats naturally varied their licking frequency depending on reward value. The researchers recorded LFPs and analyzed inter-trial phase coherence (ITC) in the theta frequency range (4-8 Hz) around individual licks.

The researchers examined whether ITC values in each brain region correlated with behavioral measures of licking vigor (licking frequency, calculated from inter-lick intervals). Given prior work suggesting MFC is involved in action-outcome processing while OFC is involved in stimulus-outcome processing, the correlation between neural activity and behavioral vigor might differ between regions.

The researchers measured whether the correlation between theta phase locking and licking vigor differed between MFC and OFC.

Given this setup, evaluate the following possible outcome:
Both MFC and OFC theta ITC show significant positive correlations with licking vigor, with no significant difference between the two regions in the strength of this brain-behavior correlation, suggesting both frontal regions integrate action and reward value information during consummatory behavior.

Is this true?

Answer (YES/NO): NO